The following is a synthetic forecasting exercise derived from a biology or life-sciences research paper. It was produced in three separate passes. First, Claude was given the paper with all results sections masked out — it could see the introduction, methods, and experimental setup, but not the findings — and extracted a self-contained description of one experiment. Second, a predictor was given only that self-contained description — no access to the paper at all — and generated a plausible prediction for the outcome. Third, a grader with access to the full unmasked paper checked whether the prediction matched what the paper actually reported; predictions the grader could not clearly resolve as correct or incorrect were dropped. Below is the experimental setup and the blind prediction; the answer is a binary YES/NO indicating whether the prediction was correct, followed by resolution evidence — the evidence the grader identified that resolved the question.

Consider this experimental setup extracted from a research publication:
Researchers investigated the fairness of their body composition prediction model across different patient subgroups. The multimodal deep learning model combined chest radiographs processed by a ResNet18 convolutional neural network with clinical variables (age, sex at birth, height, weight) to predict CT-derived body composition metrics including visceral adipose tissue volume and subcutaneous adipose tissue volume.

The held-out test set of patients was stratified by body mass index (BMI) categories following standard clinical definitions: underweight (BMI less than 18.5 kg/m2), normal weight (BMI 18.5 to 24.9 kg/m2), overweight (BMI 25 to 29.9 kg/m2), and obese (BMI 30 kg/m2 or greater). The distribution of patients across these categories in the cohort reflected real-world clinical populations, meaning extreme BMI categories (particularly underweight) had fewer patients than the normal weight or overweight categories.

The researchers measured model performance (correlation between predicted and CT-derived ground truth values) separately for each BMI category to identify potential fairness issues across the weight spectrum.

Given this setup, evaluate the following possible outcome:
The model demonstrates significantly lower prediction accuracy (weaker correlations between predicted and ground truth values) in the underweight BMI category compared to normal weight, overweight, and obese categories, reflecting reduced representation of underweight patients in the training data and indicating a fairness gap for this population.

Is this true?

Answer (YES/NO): NO